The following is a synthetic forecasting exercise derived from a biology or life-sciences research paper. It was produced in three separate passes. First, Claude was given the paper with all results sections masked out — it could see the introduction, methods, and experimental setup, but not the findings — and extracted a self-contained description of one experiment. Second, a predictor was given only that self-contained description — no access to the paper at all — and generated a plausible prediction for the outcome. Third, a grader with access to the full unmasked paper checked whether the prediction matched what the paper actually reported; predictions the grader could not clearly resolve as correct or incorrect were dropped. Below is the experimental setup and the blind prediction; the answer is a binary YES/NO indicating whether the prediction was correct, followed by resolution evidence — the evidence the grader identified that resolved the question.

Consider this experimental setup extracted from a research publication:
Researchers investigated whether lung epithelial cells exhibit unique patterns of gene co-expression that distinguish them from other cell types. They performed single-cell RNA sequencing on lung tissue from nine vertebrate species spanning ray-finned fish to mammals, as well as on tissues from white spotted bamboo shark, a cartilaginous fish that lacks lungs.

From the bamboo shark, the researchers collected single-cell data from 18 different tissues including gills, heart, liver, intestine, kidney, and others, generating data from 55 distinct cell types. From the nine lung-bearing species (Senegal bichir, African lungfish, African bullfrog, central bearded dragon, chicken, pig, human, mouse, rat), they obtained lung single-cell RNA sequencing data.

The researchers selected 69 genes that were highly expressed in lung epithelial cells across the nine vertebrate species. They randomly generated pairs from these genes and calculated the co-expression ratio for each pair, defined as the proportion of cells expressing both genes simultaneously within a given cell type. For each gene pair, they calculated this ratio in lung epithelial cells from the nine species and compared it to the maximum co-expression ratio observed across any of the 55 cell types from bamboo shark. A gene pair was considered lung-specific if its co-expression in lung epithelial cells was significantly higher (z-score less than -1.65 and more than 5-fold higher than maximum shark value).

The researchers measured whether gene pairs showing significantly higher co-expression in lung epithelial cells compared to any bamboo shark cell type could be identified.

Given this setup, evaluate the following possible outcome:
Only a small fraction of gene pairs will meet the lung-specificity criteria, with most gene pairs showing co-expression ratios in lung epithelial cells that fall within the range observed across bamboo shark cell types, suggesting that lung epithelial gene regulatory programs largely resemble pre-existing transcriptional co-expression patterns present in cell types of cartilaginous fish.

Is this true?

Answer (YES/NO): NO